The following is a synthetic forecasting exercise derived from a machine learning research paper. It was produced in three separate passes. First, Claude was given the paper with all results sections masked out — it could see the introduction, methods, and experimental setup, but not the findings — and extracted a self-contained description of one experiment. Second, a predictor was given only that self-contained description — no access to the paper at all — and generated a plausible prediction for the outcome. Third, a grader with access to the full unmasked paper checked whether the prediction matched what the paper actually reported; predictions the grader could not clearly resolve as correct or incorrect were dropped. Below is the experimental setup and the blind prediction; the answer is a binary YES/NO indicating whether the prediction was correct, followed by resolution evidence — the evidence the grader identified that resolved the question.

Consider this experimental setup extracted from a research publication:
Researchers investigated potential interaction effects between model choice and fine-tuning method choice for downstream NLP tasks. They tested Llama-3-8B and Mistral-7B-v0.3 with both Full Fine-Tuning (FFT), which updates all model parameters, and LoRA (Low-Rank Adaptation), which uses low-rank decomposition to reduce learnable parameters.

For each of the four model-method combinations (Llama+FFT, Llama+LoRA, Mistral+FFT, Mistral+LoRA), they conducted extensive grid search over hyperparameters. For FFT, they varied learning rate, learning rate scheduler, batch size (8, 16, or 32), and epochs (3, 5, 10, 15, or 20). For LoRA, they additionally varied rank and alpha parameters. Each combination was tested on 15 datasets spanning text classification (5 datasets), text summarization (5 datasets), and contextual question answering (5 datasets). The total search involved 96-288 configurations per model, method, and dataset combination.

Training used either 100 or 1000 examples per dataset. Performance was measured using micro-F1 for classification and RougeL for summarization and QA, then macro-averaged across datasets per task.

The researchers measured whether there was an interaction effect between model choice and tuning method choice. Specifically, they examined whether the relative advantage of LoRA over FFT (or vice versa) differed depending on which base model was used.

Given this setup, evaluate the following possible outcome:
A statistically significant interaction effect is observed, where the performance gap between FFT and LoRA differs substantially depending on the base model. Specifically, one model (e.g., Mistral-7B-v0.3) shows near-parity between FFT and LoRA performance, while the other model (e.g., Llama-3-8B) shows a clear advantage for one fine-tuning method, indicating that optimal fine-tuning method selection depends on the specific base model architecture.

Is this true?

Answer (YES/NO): NO